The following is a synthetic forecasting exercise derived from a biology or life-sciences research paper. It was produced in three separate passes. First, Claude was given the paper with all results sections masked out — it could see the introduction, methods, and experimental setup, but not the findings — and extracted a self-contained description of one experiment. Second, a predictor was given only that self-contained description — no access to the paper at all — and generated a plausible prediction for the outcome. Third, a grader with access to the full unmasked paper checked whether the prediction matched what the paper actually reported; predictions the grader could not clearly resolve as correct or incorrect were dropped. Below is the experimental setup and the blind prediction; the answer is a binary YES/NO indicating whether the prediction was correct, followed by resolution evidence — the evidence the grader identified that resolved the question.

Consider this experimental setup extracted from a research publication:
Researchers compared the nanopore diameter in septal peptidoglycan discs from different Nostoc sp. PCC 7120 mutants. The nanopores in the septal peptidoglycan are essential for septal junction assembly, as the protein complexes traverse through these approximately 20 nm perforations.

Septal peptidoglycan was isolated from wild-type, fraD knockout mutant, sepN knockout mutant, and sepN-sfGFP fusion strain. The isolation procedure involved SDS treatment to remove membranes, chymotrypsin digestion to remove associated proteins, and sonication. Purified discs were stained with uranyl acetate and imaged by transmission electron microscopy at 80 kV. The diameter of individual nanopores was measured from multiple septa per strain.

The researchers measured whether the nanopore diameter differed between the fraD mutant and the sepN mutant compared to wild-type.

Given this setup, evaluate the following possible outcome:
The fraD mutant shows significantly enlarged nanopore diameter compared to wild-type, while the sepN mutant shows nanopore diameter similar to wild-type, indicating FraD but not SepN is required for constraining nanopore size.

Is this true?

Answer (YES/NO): YES